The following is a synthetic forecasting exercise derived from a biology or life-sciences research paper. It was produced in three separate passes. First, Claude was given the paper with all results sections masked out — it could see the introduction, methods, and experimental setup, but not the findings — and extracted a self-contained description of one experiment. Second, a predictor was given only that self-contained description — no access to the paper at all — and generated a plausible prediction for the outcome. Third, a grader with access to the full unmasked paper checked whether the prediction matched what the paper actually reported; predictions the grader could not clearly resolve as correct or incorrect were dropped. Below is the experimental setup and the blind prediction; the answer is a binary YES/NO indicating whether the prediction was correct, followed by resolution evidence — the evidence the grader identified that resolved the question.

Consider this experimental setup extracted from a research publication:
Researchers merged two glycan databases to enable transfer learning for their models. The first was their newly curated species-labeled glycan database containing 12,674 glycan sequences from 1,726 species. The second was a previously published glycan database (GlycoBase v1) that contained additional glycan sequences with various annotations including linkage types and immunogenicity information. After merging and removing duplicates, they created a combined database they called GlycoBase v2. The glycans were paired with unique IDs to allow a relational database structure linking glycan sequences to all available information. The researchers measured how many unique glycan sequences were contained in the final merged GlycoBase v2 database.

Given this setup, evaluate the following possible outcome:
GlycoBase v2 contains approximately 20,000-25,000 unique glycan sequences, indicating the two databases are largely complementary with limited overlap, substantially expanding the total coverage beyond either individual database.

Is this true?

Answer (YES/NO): NO